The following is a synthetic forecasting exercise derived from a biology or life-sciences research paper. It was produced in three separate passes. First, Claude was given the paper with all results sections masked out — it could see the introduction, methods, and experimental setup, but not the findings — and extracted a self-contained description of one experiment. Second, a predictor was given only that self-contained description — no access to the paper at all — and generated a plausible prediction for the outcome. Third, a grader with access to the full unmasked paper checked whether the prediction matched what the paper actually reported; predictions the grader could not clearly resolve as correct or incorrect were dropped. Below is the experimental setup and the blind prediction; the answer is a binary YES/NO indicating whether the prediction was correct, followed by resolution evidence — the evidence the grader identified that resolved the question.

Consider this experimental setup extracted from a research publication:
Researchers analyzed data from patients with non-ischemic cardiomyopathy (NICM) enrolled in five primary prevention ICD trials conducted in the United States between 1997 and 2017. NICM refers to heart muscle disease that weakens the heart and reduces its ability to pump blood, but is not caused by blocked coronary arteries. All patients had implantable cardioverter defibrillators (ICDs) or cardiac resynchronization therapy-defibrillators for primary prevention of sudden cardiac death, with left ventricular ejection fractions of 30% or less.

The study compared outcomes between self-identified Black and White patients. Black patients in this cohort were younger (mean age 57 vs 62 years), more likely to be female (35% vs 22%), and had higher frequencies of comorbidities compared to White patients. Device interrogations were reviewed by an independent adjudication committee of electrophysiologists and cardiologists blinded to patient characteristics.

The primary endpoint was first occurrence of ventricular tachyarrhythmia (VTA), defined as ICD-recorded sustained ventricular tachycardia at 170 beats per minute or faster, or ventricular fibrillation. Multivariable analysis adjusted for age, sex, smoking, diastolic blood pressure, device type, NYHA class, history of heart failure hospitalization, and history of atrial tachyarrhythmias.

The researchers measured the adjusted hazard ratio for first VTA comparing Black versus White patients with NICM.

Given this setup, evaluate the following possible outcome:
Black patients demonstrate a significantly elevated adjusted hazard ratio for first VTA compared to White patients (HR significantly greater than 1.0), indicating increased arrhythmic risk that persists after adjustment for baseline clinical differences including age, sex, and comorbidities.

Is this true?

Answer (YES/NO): YES